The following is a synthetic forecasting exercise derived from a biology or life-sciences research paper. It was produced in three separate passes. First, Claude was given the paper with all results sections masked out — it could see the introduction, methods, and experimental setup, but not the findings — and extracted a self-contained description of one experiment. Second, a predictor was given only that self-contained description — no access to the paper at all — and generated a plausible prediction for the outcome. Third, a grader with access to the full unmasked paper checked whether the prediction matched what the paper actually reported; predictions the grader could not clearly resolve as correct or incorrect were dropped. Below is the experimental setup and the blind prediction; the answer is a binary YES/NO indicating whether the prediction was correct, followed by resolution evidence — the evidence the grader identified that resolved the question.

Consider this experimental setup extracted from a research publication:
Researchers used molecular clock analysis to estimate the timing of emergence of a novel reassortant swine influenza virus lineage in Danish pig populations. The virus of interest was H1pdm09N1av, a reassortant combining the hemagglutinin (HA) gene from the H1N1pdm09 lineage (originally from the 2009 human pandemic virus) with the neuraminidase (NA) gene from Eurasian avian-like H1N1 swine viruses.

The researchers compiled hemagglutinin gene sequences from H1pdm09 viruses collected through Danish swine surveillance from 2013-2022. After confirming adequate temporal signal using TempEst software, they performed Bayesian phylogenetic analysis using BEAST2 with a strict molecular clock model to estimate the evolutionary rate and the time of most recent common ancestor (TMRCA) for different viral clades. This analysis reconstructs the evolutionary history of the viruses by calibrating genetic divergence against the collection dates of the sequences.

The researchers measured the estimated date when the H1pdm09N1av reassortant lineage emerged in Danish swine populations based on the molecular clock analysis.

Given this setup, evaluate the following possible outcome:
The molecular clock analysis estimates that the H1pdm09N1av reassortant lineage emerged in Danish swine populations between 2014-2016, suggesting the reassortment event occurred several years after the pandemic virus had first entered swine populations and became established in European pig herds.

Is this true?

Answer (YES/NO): NO